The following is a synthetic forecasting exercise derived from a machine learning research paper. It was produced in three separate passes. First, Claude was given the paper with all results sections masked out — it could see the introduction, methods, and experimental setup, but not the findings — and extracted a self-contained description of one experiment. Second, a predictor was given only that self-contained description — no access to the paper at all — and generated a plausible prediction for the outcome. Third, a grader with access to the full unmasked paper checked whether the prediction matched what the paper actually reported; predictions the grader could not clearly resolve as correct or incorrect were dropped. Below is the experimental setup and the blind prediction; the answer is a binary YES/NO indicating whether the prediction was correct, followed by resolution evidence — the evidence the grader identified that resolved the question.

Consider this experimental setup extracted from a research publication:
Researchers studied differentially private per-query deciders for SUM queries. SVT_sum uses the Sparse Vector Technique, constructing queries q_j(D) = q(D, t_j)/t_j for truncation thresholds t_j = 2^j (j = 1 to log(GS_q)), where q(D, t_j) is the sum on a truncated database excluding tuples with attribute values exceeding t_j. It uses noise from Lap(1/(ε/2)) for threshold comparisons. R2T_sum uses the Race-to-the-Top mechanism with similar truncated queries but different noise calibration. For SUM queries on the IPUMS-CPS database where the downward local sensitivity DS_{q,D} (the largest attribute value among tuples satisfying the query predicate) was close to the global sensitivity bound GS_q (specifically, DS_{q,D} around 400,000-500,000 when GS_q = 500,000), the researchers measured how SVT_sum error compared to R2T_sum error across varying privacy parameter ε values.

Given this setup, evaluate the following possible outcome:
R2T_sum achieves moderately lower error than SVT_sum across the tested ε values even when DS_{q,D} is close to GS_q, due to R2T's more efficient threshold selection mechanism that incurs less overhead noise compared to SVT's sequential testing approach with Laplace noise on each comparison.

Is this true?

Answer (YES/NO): NO